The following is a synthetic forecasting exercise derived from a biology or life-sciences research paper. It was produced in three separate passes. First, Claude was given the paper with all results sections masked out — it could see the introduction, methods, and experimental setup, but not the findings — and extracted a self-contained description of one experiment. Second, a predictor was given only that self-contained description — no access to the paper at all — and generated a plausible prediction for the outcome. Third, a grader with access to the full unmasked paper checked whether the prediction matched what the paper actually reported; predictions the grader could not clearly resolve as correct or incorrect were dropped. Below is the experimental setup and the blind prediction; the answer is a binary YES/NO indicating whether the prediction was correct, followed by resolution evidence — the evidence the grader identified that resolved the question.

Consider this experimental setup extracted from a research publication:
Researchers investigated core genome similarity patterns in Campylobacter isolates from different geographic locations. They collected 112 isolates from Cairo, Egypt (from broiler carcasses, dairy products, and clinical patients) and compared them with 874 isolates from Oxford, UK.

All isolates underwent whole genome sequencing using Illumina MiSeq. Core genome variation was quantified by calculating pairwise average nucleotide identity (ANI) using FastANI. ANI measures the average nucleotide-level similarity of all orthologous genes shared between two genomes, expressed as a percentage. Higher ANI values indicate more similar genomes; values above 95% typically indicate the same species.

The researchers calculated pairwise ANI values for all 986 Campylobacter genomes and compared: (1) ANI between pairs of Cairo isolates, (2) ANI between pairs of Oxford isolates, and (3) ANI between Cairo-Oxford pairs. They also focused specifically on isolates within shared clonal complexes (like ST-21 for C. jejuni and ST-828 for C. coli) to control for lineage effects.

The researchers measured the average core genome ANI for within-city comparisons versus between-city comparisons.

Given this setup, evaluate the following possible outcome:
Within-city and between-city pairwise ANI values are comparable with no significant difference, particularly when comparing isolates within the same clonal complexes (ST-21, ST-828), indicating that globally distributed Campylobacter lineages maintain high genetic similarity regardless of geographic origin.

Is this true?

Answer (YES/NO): YES